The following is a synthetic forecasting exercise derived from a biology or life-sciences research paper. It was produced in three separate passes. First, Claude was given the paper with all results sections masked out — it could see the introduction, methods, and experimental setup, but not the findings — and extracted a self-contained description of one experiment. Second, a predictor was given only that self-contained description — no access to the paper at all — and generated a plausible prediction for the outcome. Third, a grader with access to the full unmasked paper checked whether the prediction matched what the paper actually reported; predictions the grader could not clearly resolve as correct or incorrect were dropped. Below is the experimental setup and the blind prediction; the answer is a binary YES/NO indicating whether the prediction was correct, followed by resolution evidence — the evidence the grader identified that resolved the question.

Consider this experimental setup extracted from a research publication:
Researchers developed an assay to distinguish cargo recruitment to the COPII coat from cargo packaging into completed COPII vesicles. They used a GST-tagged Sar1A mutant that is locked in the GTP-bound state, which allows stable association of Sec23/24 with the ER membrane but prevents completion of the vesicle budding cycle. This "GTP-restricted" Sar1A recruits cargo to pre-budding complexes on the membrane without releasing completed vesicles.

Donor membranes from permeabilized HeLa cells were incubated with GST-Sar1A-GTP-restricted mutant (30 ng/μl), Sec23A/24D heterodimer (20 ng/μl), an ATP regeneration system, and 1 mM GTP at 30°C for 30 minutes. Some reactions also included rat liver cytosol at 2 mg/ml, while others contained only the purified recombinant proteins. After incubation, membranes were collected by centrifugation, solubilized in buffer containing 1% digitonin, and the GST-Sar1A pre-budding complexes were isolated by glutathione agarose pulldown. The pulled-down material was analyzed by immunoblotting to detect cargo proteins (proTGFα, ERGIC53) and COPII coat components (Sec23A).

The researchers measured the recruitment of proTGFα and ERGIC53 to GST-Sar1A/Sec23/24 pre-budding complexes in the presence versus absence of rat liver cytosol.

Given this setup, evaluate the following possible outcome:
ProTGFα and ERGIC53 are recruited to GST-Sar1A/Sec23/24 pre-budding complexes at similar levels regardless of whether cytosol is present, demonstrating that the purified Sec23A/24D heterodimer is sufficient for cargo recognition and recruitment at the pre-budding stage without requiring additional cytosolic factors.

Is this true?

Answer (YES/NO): NO